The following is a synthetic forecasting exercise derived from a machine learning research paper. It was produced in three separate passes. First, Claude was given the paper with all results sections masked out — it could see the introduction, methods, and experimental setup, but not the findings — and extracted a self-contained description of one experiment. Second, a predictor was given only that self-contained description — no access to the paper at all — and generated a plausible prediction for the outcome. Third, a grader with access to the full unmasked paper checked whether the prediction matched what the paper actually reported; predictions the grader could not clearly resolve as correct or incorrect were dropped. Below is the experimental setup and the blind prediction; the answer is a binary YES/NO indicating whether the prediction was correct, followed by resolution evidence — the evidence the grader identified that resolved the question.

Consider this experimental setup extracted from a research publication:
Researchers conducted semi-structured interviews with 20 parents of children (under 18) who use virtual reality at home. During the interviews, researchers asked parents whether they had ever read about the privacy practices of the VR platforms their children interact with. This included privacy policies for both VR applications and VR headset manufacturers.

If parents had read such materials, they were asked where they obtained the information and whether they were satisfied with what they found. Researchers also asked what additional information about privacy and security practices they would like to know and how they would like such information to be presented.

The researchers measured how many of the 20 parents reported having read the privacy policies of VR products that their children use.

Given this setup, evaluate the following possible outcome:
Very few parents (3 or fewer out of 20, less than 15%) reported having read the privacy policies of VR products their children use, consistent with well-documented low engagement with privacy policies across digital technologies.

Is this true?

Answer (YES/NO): NO